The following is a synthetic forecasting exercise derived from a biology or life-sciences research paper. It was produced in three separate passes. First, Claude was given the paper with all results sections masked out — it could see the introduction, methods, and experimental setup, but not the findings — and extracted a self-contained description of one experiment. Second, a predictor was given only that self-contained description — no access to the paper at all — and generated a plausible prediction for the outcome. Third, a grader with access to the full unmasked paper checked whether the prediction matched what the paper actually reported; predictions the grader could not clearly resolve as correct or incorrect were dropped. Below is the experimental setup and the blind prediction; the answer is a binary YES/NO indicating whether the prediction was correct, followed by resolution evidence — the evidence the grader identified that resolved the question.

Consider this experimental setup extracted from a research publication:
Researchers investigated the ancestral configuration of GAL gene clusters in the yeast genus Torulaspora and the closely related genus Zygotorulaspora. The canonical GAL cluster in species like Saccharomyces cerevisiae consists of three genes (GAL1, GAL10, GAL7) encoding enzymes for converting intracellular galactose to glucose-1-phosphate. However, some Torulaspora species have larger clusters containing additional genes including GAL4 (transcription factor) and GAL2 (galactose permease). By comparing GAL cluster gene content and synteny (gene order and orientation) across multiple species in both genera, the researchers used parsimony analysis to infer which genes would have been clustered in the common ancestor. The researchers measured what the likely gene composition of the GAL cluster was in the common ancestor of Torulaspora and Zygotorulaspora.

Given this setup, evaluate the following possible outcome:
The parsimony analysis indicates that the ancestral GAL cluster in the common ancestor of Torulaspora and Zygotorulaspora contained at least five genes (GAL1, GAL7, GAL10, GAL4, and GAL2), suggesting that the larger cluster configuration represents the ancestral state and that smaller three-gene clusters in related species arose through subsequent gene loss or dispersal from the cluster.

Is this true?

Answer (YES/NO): NO